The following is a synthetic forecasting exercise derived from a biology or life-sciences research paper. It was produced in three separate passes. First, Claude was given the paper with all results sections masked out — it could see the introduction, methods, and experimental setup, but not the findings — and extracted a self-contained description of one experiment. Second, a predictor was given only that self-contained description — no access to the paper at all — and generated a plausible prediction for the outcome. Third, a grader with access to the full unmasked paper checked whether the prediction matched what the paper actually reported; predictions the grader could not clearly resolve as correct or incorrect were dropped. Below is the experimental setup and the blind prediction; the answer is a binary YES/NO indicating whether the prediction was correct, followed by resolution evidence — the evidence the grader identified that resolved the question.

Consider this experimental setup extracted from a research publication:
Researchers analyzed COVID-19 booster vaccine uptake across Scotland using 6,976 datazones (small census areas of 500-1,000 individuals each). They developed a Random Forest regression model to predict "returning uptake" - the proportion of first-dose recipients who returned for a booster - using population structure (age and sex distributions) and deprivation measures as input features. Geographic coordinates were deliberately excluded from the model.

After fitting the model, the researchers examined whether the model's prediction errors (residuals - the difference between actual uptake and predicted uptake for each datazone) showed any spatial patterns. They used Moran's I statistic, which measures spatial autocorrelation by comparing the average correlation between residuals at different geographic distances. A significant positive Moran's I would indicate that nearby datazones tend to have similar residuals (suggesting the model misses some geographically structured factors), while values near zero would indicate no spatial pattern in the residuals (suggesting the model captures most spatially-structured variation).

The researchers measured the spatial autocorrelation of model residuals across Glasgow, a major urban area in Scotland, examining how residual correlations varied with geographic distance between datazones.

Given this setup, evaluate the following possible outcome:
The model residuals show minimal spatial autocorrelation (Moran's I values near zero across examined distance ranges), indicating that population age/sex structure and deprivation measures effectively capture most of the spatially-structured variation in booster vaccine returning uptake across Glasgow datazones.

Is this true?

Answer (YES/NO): NO